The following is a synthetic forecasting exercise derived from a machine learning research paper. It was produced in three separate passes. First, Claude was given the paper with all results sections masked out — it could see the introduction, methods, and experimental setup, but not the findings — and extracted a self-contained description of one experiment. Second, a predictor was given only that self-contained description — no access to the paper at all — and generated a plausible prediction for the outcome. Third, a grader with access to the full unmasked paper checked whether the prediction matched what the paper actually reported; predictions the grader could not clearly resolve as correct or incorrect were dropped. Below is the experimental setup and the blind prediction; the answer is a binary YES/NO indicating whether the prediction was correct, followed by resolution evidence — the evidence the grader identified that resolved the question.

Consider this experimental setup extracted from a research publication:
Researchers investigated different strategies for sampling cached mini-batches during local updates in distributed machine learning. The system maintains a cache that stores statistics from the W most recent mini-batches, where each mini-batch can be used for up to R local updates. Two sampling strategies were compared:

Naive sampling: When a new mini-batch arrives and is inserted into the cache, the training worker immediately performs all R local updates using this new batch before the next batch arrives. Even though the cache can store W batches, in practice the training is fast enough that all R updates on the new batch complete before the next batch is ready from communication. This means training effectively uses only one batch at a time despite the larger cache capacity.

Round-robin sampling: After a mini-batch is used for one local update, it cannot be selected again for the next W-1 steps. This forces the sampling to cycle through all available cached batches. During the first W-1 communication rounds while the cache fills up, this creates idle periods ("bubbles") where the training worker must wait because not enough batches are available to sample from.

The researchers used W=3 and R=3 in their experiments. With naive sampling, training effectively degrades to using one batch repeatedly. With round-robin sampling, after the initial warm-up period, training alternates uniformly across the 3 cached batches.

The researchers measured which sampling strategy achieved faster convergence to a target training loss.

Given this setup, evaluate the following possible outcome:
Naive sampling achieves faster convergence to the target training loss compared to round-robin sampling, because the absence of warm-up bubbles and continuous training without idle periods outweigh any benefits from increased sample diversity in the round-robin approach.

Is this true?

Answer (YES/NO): NO